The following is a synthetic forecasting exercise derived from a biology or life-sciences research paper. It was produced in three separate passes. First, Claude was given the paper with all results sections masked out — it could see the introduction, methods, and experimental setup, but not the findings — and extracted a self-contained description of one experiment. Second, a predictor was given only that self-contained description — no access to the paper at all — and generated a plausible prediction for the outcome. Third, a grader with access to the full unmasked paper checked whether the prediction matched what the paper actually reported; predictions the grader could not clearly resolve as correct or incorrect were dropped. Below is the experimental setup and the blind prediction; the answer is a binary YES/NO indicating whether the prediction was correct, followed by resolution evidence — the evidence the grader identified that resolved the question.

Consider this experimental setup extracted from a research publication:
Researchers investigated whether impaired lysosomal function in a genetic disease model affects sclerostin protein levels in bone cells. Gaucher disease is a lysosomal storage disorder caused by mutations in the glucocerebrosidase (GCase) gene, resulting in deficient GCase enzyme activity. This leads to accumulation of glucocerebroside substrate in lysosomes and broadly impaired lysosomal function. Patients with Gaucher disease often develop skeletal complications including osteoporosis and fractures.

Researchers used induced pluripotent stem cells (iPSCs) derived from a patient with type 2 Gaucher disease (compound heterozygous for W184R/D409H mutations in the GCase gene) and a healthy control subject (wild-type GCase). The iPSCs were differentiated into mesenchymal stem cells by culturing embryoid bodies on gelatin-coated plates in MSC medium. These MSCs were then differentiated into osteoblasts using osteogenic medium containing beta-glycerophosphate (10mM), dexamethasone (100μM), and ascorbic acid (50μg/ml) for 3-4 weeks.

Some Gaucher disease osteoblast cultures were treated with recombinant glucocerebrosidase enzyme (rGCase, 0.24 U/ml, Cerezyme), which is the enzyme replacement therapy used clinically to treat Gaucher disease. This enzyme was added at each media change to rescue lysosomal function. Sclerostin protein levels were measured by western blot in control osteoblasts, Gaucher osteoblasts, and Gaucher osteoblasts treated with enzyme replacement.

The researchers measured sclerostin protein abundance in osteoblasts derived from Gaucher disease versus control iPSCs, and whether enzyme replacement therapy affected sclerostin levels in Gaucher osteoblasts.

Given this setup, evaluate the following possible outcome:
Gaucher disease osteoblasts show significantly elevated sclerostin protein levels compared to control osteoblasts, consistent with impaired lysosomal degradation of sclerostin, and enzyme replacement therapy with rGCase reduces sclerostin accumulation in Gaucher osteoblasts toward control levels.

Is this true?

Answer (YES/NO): YES